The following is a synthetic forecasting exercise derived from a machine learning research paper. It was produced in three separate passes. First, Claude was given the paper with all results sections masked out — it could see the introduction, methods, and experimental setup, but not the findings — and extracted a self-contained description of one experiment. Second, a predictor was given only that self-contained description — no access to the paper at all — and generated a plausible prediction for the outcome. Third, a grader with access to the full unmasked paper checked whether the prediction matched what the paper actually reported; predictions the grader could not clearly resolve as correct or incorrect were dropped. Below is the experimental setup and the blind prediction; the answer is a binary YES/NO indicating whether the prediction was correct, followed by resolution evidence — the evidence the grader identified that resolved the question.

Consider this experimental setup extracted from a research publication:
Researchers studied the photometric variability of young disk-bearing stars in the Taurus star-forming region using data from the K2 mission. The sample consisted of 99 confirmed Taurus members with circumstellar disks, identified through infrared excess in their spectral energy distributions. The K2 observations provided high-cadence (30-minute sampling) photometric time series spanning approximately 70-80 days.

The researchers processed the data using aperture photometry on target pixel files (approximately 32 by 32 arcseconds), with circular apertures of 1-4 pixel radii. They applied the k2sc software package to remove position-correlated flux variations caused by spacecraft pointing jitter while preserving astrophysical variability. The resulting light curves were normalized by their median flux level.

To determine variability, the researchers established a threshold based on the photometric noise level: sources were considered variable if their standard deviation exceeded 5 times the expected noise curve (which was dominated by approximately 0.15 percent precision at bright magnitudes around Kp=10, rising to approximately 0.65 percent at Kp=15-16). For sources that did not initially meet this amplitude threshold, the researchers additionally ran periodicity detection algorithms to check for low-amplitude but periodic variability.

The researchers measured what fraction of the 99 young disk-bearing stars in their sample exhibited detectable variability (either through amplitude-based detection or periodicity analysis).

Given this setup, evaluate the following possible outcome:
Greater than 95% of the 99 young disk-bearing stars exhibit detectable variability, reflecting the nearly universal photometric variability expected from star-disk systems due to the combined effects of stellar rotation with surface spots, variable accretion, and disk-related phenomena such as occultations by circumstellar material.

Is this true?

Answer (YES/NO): YES